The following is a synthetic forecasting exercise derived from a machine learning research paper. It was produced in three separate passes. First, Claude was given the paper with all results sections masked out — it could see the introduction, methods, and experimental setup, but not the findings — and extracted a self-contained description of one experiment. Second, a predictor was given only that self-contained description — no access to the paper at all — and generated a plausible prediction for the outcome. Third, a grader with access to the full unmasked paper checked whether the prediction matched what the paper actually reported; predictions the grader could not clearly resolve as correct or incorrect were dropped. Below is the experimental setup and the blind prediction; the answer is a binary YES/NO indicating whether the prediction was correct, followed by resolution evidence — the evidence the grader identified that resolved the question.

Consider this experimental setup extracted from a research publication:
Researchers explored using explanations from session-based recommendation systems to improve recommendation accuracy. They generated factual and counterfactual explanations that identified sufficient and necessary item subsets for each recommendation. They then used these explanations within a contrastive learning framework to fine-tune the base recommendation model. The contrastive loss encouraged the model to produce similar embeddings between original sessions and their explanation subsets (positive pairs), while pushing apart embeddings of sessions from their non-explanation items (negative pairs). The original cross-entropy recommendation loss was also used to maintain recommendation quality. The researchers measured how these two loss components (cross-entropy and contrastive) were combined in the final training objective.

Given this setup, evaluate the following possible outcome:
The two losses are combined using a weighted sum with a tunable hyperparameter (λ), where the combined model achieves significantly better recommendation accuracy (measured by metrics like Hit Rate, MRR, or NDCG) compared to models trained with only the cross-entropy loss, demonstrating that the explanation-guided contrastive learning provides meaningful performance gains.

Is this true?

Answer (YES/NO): YES